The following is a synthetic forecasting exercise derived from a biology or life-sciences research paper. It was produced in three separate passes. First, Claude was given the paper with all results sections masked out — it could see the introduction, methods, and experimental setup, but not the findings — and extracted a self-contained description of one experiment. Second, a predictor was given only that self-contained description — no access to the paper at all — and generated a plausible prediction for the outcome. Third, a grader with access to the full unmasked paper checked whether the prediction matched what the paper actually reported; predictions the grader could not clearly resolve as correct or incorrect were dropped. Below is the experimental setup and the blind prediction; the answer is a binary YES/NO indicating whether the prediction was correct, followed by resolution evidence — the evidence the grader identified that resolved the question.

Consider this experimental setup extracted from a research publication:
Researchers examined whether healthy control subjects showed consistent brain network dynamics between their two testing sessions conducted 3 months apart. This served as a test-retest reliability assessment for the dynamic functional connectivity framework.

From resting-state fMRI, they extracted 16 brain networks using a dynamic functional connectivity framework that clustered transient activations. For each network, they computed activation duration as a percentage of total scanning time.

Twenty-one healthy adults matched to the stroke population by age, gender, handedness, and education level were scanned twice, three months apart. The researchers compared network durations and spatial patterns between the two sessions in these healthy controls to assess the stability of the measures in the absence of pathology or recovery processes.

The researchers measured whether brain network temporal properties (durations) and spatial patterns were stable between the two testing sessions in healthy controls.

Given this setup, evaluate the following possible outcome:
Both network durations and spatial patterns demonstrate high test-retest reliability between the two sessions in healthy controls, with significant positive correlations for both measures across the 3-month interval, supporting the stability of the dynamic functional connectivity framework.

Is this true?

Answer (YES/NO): NO